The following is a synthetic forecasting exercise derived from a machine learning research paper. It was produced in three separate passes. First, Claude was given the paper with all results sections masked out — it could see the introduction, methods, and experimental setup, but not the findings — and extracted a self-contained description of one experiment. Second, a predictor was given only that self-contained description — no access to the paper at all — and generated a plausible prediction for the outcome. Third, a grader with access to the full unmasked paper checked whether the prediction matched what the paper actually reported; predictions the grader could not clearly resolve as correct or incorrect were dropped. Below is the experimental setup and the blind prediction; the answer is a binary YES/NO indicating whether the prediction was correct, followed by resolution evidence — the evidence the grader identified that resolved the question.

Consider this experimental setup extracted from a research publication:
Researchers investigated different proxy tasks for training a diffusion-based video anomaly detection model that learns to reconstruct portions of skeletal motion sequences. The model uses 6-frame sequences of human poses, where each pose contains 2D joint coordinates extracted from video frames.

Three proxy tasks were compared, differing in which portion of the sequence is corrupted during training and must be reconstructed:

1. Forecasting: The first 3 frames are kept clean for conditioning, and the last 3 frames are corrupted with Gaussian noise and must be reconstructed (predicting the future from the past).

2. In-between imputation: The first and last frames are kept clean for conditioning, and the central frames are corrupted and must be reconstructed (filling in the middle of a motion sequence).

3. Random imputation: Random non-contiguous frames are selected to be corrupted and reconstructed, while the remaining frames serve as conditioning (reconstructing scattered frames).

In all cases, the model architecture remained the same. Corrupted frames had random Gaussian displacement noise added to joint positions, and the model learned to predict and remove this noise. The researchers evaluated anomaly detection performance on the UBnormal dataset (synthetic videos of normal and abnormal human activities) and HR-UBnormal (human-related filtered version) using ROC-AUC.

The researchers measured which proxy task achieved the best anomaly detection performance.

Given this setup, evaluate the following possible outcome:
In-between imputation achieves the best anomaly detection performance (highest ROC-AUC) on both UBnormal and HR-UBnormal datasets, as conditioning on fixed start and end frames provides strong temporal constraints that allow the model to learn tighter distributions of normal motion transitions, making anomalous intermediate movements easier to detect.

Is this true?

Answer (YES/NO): NO